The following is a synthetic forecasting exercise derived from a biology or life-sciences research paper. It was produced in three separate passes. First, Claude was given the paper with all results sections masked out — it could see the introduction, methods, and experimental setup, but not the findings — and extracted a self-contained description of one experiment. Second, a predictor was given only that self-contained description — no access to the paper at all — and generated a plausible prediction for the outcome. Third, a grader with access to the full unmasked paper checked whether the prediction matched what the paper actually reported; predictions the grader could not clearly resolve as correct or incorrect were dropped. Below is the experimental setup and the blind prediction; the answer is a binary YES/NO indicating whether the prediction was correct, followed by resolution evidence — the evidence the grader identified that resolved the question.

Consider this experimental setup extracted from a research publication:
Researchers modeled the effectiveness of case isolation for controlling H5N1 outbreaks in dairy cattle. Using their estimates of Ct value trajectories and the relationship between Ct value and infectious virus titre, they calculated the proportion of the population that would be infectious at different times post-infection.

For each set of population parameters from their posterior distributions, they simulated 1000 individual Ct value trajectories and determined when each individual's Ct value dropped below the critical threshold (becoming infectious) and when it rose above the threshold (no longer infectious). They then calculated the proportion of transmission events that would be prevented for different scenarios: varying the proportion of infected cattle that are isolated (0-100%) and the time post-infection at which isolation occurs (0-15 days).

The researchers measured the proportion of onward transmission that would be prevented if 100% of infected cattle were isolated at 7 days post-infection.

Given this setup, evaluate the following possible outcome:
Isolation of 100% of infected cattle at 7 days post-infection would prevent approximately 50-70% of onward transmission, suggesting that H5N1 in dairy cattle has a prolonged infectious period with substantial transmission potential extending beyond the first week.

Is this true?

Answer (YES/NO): NO